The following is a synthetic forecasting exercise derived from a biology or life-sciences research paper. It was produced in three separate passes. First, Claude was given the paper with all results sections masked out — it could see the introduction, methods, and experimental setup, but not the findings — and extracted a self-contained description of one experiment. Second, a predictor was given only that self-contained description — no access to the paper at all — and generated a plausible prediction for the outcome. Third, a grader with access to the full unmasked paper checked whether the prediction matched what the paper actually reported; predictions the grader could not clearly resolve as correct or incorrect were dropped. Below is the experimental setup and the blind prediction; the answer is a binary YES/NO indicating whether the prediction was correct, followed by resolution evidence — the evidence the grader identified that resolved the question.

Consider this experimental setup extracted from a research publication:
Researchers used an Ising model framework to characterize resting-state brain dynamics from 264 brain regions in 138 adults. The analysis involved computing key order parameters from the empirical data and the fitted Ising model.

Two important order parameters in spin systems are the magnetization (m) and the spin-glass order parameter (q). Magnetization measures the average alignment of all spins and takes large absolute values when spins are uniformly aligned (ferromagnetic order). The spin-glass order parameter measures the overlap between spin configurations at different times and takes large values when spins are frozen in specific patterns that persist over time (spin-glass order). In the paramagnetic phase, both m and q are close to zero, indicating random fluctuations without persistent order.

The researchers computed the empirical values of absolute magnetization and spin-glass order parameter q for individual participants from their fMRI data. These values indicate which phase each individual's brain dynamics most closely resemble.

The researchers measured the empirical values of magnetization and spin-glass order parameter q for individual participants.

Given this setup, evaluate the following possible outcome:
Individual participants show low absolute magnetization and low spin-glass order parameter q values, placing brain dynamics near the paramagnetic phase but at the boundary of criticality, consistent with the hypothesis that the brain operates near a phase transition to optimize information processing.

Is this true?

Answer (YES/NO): YES